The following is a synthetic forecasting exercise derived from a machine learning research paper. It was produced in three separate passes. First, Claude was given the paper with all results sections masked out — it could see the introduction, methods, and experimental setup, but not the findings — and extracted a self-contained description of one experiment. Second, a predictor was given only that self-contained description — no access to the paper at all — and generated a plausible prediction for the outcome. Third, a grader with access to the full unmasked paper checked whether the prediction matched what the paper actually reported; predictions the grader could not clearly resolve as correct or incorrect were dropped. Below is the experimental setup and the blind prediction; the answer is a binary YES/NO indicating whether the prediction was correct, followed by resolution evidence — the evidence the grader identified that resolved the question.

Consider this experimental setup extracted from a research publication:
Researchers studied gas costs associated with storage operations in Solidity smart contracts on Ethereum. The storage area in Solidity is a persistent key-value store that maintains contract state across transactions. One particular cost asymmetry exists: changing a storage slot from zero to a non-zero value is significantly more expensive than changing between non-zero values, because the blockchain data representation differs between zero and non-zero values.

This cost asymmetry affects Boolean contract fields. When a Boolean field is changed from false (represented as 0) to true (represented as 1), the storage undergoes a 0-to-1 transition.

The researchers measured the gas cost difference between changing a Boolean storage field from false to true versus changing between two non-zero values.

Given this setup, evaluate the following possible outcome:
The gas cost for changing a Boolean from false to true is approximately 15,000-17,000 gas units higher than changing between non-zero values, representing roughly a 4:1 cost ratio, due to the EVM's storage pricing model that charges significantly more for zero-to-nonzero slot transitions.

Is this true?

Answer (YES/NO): NO